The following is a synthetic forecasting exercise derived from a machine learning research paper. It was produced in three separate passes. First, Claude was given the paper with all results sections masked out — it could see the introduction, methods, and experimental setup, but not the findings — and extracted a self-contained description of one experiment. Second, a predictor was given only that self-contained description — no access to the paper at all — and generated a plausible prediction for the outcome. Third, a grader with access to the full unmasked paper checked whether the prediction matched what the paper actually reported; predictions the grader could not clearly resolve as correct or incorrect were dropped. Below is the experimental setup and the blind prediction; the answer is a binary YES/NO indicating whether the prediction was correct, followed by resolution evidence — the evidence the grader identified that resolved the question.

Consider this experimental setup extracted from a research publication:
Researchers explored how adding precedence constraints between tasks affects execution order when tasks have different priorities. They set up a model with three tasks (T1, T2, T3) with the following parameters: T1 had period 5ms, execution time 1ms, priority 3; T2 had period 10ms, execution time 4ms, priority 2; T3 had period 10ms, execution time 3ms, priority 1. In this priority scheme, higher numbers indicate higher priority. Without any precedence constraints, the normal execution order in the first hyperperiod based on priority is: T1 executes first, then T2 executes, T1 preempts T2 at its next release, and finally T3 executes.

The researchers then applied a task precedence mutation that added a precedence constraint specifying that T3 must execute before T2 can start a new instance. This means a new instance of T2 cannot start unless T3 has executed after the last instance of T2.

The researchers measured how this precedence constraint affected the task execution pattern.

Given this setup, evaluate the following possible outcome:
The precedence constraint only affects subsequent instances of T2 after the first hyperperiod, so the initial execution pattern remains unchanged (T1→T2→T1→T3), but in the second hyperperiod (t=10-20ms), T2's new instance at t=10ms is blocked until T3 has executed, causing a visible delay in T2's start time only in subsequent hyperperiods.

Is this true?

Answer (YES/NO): NO